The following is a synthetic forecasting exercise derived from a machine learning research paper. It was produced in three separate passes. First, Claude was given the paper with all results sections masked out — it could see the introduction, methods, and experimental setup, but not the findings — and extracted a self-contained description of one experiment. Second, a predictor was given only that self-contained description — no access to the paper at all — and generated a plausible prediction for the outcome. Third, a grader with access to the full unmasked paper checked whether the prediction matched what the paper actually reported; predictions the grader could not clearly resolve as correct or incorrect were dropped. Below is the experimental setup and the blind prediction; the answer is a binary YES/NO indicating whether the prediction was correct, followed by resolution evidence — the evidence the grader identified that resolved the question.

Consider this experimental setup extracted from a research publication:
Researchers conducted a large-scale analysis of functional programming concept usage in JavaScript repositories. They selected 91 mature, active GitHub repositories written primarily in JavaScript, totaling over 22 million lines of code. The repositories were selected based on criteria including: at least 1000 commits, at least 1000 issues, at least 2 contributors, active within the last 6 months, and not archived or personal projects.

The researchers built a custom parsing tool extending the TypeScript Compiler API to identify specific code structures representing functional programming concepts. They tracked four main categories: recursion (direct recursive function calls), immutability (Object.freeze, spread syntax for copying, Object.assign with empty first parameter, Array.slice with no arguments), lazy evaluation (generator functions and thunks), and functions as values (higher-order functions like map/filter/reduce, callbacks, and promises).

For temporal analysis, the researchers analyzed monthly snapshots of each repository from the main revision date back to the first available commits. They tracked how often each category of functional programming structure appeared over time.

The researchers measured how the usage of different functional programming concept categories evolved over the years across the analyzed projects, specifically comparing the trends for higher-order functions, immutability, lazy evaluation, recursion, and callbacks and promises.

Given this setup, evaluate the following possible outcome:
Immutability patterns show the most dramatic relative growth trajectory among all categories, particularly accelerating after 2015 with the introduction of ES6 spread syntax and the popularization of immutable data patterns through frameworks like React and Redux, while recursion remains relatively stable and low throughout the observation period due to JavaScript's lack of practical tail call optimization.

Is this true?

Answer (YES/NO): NO